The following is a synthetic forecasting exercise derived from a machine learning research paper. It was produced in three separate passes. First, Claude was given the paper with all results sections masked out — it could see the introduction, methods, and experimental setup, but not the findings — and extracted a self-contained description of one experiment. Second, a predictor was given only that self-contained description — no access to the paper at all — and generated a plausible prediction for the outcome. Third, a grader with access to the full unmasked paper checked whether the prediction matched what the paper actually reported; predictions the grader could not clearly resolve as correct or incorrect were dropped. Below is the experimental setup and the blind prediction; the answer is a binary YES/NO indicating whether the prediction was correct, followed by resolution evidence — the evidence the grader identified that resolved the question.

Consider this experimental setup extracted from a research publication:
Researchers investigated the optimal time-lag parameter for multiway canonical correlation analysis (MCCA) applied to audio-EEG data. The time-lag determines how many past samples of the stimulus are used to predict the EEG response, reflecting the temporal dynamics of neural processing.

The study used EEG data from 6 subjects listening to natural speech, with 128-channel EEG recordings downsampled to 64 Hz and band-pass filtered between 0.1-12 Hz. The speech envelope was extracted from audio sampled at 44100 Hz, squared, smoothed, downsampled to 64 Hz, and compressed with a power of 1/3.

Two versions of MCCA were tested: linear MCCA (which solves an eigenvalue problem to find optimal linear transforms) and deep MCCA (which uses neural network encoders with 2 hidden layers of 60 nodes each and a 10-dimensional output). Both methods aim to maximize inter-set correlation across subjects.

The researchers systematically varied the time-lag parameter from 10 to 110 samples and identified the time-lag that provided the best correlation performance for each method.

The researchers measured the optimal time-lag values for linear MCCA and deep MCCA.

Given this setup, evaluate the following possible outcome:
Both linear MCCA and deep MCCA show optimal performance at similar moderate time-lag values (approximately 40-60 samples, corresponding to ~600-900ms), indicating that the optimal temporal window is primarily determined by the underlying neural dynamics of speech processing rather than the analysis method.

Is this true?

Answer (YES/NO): NO